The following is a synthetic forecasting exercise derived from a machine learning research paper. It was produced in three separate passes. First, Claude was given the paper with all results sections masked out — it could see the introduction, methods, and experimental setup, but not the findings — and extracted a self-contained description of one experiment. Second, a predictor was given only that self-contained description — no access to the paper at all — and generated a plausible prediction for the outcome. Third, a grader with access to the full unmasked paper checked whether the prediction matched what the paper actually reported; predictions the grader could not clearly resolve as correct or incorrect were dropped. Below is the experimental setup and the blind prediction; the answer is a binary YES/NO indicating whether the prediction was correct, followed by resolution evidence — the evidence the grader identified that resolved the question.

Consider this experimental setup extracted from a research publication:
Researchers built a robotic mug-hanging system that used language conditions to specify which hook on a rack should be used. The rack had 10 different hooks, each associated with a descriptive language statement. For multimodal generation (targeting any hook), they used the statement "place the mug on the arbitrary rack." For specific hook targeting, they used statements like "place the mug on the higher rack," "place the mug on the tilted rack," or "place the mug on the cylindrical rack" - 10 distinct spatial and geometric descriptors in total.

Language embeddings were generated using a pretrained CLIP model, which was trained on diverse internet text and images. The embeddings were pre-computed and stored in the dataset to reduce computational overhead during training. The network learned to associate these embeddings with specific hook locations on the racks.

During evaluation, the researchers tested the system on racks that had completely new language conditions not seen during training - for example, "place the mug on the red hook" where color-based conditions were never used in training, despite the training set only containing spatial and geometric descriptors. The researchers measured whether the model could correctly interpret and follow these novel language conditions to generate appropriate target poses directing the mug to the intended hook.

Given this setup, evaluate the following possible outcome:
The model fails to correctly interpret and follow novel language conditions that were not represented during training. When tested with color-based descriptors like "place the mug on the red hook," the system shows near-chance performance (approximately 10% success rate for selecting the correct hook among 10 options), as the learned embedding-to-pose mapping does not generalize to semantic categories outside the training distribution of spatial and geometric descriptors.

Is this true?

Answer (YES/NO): NO